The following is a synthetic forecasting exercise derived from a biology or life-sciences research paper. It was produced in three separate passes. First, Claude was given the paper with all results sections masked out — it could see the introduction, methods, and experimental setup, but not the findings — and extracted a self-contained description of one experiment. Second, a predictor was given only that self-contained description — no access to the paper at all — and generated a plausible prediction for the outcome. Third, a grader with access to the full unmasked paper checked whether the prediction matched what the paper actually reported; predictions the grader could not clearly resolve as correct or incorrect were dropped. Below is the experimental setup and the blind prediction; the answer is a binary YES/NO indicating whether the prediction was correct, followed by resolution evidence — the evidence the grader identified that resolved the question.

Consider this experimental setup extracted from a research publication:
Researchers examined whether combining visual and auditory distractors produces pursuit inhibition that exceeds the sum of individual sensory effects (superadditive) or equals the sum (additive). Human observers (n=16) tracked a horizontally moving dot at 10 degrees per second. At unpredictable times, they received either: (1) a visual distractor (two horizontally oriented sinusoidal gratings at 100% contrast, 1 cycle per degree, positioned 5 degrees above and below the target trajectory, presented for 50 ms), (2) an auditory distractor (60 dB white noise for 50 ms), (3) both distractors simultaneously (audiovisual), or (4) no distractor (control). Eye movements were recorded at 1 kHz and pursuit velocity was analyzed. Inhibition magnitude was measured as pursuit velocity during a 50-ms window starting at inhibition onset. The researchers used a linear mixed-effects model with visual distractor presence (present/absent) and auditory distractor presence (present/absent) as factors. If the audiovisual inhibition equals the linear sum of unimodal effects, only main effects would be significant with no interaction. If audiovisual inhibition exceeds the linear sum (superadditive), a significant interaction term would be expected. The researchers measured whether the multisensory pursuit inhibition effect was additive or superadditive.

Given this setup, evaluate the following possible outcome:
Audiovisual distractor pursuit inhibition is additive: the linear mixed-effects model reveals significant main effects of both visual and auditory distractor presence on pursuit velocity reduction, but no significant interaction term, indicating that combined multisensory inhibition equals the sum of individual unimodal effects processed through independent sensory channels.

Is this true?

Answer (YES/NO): YES